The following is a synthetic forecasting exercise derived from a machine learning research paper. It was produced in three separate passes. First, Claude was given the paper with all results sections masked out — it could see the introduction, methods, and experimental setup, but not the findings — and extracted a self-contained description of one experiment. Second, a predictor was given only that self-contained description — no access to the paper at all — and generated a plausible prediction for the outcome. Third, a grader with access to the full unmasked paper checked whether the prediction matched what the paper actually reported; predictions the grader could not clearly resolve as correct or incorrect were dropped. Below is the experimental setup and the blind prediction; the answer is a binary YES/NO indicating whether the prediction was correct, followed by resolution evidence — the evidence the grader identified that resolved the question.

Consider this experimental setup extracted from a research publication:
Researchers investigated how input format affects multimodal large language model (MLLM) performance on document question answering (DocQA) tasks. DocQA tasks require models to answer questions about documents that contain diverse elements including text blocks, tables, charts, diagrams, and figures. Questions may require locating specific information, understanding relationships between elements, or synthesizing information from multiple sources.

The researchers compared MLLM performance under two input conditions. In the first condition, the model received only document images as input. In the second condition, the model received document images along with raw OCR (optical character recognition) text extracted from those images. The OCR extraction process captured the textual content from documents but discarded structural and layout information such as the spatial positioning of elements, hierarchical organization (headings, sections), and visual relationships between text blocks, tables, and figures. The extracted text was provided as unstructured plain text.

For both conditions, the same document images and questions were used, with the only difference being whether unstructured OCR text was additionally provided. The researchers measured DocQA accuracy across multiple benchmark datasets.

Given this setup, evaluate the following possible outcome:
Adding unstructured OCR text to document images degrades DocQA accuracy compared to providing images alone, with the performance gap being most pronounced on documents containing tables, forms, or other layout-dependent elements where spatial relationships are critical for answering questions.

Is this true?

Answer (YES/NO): NO